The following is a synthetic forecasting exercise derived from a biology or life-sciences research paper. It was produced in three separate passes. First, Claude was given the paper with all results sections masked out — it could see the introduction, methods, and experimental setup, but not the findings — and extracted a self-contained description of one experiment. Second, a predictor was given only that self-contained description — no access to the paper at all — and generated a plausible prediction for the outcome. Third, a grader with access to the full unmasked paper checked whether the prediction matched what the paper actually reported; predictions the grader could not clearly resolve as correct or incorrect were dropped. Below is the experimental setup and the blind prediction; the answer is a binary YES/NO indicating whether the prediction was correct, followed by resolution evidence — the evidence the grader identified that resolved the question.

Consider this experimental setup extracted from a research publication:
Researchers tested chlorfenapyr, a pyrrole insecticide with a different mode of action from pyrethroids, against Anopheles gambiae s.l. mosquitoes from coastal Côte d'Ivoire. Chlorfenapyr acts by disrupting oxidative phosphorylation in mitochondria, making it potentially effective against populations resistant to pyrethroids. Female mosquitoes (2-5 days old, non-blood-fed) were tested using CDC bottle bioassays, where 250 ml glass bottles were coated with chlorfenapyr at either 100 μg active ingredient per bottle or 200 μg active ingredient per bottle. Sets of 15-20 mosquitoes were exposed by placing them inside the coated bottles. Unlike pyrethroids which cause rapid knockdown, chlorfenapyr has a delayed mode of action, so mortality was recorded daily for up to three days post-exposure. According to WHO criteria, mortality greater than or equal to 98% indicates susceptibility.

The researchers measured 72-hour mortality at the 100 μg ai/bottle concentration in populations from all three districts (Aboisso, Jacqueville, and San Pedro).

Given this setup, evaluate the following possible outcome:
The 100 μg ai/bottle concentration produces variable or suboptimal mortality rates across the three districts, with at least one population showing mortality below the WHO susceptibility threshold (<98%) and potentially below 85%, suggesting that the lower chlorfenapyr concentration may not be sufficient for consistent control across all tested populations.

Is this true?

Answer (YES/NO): YES